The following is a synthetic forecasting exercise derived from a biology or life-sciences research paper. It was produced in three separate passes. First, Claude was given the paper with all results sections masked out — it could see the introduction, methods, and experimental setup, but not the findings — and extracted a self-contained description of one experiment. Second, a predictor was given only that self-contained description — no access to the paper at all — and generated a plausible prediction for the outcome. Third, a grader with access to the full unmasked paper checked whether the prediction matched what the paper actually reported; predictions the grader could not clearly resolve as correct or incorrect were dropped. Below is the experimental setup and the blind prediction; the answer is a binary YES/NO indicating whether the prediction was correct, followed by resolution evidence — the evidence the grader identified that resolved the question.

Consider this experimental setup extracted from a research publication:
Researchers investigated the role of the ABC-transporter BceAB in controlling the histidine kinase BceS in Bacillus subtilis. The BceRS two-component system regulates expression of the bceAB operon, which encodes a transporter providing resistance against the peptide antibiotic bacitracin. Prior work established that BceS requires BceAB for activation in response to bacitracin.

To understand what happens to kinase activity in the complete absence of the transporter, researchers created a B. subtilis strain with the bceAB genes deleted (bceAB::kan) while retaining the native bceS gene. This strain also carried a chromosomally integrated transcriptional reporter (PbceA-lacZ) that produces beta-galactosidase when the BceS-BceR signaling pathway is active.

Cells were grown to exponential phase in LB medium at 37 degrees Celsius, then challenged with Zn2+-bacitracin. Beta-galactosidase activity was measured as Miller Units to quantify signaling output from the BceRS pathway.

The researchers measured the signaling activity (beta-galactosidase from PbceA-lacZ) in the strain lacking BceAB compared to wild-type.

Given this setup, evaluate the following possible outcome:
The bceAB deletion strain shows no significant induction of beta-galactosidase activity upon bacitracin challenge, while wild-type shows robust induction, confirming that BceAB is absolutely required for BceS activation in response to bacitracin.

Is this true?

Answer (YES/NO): YES